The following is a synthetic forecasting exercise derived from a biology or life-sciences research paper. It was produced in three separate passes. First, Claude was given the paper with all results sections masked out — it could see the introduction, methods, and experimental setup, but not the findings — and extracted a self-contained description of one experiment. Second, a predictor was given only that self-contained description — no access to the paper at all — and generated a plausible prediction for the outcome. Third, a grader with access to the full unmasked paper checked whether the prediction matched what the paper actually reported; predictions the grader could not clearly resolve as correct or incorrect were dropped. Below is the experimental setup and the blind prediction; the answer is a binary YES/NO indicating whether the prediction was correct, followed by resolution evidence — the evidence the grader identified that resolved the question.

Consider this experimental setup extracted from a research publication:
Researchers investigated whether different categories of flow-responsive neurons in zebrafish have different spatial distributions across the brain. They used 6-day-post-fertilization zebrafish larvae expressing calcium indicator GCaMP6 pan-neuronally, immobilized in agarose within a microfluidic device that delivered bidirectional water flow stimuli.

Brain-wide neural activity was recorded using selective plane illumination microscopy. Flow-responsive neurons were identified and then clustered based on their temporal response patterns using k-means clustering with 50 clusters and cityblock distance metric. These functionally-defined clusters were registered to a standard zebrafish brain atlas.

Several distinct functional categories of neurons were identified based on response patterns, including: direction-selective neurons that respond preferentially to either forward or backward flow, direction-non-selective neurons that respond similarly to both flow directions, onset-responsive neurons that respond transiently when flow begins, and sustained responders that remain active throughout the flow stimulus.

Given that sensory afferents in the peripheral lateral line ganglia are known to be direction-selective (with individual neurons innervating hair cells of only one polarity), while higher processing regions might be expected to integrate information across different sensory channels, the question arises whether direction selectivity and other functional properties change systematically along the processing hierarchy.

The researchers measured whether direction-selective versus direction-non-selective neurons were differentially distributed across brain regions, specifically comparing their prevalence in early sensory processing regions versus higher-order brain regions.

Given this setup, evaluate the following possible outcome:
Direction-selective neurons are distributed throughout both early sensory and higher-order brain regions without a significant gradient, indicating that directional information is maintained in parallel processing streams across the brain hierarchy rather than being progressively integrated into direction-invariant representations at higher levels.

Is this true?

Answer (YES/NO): NO